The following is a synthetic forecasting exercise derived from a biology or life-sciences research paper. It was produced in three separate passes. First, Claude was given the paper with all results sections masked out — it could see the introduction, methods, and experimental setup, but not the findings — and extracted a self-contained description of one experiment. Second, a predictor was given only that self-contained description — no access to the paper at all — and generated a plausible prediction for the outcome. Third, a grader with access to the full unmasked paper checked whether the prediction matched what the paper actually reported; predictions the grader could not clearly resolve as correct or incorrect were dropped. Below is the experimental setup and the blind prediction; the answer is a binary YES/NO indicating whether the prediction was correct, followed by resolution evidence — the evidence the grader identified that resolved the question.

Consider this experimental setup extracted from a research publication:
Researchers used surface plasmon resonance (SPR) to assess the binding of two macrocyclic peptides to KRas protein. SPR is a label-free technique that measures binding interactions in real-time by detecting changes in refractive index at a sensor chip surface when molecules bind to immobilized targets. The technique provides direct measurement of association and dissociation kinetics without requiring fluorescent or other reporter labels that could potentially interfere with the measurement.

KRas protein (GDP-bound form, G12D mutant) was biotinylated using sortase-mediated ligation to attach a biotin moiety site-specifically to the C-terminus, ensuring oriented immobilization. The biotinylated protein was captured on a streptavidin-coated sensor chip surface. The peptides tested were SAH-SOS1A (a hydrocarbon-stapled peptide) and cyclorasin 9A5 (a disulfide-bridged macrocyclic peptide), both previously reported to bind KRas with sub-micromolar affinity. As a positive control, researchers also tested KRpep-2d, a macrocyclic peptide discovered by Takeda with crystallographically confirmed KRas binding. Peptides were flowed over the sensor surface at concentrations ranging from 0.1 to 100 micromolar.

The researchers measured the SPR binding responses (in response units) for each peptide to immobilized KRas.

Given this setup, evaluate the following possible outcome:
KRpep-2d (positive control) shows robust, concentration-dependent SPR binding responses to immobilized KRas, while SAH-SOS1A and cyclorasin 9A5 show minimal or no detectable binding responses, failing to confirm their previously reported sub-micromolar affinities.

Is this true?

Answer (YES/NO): YES